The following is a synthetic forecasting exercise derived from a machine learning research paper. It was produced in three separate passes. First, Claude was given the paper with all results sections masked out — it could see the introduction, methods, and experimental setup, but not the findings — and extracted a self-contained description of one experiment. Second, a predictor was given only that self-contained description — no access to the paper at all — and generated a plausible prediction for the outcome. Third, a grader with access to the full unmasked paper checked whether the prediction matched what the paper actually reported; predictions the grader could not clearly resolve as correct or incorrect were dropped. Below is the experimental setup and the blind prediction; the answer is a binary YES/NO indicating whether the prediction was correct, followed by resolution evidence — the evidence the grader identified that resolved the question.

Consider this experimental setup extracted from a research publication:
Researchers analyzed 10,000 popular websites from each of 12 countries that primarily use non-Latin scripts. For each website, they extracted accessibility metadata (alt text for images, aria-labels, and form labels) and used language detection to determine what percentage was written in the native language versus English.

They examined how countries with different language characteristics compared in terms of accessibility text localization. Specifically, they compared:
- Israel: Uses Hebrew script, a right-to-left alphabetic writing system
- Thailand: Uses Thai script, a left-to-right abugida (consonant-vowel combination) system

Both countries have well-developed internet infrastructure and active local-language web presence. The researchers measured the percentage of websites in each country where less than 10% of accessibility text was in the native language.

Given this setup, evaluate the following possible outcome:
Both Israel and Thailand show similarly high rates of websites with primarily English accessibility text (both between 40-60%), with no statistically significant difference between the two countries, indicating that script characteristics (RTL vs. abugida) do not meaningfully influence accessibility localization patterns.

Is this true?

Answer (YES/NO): NO